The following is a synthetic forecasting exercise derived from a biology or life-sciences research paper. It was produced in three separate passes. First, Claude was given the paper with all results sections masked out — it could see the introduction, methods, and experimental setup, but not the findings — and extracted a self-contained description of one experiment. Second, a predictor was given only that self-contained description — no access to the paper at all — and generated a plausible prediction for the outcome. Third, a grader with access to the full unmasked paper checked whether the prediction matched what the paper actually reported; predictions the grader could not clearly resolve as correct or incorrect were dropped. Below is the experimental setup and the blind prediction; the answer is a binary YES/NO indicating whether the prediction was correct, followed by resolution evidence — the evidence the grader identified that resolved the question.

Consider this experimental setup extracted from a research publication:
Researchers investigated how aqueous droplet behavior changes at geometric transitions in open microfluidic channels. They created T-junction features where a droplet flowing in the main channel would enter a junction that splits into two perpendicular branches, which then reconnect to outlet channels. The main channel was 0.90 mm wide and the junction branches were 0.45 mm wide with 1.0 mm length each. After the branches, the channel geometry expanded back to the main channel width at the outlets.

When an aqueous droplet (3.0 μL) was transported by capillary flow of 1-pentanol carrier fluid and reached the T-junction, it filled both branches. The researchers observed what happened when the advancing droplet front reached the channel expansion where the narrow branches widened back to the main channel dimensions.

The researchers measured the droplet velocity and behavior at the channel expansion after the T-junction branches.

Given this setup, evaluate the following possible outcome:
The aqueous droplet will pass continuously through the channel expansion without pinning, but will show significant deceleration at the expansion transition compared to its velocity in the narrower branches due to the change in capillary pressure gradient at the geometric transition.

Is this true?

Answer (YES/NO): NO